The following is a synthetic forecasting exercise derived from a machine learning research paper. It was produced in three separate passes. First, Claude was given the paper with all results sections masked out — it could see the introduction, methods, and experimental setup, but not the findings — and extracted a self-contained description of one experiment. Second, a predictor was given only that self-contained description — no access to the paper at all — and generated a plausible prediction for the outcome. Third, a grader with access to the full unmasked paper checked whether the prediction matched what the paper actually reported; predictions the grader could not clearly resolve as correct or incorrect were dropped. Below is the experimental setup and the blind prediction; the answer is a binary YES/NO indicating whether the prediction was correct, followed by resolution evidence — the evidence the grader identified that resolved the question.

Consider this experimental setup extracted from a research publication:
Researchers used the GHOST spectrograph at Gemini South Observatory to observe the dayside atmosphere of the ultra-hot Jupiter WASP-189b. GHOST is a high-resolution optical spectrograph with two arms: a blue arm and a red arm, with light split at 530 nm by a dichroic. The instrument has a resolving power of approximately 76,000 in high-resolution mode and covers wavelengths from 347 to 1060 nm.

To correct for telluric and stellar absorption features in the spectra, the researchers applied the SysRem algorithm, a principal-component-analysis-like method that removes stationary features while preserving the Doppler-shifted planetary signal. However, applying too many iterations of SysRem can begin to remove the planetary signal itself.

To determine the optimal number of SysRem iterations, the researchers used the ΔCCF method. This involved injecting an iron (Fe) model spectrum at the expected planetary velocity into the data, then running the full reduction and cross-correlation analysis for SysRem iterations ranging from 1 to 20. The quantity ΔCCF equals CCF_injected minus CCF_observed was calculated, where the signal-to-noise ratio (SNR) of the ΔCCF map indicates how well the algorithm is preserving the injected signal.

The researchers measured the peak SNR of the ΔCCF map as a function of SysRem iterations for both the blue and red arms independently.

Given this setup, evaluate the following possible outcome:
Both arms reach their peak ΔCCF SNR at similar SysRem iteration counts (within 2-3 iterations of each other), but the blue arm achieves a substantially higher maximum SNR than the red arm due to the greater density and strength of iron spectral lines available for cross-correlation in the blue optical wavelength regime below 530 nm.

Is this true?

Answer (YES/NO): NO